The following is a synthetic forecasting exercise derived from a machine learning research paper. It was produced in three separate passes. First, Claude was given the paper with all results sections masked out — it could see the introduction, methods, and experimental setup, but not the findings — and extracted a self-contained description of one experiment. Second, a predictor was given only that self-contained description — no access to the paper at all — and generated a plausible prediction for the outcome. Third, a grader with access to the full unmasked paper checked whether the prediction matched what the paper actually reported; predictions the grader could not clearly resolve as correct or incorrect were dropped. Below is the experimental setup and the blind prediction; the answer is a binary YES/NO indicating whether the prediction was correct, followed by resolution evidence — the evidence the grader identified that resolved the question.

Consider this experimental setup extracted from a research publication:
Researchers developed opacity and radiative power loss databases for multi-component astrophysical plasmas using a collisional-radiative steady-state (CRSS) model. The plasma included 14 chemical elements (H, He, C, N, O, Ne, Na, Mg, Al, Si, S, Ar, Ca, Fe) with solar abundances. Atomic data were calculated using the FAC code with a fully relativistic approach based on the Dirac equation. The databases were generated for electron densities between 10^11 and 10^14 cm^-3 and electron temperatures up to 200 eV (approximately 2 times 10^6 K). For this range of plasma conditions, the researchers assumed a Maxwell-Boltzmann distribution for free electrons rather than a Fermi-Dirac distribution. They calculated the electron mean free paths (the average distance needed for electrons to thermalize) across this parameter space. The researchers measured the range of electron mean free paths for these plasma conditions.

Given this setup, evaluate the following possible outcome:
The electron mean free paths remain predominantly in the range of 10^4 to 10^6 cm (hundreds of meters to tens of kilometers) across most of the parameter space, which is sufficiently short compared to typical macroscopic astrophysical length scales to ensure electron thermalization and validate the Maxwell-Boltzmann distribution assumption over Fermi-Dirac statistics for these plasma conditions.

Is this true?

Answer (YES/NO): NO